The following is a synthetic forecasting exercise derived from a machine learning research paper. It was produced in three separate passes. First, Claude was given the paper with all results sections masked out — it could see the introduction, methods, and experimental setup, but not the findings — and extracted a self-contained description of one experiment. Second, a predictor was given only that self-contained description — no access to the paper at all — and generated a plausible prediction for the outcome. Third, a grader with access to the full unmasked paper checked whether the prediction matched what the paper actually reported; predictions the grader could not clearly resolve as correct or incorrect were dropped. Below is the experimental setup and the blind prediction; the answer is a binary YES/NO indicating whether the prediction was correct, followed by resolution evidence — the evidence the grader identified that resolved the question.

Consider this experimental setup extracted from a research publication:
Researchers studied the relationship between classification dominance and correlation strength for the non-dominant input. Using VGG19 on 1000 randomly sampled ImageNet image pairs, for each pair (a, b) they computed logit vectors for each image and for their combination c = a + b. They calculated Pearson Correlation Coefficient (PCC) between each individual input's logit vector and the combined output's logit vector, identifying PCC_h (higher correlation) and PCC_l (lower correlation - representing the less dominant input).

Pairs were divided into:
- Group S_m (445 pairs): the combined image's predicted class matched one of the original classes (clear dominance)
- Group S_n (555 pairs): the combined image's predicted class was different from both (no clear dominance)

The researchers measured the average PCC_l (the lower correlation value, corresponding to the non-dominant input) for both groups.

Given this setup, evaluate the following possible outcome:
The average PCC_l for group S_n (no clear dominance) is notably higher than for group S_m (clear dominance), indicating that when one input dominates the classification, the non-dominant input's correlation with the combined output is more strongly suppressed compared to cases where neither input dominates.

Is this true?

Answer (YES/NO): YES